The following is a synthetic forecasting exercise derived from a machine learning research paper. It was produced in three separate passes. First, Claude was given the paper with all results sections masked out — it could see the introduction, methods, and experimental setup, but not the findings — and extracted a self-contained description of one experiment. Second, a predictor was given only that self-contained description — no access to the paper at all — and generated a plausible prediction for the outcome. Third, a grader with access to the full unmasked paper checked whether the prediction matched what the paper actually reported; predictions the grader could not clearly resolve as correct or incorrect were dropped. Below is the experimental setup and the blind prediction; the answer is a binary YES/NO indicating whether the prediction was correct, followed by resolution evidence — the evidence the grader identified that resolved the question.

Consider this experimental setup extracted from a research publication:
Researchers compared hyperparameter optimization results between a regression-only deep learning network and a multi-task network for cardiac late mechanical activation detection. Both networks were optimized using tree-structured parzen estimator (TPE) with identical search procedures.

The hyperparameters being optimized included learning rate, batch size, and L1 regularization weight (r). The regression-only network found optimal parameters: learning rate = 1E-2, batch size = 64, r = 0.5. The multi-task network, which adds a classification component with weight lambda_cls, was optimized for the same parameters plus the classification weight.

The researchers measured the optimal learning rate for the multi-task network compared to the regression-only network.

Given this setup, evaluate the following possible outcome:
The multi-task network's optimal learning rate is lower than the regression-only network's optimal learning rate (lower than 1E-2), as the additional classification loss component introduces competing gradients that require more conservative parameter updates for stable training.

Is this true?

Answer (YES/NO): YES